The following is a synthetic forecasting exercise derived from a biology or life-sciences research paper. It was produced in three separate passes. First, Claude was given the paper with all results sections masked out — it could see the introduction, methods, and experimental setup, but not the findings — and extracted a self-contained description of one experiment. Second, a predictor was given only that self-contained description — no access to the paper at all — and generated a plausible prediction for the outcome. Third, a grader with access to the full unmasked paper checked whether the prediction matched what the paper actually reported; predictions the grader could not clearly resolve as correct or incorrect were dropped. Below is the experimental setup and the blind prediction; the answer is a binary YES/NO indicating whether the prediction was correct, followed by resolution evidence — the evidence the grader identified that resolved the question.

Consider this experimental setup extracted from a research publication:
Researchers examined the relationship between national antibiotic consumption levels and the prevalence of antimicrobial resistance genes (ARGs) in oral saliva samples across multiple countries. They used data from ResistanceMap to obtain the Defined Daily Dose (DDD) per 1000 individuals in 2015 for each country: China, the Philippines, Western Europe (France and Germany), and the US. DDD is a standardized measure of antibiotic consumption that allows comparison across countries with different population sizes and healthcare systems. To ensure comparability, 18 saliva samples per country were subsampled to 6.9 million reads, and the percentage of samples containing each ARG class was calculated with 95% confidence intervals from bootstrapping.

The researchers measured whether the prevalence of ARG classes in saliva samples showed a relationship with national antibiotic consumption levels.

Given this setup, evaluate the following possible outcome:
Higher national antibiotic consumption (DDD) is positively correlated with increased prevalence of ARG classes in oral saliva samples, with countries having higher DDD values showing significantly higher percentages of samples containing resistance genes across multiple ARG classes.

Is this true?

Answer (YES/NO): NO